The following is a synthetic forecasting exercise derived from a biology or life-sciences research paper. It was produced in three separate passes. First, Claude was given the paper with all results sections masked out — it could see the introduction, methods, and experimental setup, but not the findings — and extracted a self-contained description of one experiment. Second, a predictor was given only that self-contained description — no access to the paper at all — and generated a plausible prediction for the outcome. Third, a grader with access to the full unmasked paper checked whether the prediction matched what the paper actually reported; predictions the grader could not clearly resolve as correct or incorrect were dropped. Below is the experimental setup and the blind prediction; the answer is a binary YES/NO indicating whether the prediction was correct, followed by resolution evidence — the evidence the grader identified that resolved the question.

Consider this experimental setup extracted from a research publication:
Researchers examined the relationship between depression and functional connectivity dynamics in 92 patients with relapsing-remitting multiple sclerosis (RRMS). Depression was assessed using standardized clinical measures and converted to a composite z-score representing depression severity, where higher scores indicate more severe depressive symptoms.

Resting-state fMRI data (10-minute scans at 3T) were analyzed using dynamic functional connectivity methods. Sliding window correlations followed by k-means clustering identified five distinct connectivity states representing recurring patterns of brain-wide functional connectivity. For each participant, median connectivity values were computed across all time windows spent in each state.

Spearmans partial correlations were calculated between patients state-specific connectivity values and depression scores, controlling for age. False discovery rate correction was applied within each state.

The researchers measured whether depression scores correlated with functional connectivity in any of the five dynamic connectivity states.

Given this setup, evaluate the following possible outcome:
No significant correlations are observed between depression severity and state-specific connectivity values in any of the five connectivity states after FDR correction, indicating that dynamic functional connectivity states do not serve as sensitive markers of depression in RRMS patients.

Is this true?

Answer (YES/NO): NO